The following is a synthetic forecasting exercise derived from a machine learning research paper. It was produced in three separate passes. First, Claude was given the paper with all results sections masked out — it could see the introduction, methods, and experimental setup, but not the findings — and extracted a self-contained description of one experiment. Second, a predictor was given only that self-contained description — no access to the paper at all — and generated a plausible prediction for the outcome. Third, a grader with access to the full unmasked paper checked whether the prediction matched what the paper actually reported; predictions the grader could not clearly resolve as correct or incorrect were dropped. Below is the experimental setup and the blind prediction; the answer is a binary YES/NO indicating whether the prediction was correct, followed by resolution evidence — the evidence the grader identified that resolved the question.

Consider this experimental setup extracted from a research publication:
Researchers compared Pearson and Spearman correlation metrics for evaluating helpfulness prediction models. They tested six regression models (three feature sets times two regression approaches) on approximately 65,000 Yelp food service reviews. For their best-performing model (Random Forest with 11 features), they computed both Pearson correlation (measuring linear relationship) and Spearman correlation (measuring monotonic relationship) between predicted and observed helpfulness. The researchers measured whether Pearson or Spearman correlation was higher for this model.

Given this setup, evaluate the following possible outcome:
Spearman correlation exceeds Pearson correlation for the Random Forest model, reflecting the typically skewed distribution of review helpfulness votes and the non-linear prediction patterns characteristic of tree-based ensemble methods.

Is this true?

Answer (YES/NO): YES